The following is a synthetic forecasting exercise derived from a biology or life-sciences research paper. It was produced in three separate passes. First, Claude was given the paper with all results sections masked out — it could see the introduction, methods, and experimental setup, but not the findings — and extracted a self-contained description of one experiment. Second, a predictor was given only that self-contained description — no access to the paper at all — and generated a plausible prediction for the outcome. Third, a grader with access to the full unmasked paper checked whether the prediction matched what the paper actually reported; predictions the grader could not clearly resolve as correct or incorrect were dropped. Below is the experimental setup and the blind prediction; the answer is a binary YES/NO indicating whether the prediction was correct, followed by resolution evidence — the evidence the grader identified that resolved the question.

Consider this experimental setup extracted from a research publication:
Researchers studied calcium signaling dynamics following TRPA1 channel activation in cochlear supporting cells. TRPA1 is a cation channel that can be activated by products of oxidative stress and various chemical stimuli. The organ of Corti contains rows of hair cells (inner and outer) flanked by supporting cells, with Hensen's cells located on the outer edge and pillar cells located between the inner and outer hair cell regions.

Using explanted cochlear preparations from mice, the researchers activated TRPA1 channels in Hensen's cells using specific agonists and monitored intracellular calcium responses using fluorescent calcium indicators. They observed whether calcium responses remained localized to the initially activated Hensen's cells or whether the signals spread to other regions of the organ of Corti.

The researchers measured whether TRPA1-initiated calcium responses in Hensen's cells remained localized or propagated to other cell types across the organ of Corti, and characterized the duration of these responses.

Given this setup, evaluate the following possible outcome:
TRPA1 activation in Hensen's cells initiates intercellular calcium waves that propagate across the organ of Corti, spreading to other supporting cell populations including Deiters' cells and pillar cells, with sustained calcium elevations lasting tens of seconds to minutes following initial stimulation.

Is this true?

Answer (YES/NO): YES